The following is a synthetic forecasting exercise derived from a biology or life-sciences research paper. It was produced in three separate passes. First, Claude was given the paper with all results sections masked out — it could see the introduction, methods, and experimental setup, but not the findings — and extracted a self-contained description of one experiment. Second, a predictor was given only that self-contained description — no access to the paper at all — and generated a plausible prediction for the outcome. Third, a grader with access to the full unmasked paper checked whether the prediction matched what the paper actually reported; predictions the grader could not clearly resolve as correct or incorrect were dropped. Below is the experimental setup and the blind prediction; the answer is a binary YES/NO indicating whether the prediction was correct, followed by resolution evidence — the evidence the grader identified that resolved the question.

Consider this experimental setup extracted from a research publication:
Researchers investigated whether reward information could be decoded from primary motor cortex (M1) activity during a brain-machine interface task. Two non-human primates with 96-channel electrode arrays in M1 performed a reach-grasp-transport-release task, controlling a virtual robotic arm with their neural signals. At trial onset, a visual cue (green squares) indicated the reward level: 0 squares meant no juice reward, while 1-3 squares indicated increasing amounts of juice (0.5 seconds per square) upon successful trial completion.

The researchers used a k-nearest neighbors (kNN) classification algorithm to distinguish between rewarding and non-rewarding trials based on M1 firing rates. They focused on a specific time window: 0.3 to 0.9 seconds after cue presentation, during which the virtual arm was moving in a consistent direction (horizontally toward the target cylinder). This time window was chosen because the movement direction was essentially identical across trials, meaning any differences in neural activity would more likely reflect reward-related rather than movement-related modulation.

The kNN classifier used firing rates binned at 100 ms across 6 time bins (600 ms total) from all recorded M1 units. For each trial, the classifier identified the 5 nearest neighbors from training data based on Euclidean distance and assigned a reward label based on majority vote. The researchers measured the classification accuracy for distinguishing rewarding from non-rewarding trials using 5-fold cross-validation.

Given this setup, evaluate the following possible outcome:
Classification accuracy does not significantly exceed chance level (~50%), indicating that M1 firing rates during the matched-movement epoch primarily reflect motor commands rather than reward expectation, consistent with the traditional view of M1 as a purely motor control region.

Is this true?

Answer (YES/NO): NO